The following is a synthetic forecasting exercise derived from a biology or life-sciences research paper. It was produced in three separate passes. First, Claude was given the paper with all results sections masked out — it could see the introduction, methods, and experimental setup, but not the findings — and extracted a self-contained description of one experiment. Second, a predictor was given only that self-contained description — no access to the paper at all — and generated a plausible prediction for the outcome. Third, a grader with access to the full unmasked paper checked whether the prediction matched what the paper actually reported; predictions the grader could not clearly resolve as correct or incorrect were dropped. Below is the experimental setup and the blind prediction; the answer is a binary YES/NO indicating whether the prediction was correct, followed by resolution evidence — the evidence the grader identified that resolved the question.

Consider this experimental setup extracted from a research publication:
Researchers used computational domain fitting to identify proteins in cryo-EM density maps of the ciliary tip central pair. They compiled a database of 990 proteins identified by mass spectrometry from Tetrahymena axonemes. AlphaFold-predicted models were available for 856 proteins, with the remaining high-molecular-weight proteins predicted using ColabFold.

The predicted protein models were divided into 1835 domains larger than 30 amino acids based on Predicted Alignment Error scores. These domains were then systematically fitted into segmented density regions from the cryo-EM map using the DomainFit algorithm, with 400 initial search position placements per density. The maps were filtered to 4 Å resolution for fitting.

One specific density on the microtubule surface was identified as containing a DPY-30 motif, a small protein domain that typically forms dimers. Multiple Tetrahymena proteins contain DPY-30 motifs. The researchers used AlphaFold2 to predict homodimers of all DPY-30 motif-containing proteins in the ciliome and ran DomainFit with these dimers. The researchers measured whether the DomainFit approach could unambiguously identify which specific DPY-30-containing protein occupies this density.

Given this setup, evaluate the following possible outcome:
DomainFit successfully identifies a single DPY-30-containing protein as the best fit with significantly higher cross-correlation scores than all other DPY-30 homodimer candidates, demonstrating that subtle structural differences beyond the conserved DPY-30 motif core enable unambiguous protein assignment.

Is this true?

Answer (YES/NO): NO